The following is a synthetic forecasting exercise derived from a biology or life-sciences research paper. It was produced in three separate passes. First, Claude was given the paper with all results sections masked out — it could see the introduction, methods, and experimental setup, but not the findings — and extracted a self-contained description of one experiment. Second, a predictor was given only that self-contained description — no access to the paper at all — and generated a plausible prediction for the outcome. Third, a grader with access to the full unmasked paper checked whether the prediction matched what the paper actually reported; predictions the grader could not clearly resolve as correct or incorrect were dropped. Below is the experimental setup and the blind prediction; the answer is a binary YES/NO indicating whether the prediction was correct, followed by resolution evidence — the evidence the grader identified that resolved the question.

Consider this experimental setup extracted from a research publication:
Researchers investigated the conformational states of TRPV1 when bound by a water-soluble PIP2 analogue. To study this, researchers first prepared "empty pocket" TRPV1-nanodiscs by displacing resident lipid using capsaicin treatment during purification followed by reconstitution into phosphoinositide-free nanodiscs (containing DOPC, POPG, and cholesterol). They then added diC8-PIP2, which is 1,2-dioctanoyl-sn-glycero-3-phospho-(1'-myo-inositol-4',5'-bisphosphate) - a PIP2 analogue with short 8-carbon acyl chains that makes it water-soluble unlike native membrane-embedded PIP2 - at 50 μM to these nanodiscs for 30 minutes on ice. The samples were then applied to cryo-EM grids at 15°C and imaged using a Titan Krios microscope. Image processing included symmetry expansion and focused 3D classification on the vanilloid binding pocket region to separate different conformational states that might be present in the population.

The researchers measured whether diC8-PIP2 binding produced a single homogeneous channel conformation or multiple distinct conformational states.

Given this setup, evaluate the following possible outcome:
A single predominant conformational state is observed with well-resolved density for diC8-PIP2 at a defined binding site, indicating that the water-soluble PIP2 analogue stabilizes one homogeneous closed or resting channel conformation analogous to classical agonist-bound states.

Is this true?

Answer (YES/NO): NO